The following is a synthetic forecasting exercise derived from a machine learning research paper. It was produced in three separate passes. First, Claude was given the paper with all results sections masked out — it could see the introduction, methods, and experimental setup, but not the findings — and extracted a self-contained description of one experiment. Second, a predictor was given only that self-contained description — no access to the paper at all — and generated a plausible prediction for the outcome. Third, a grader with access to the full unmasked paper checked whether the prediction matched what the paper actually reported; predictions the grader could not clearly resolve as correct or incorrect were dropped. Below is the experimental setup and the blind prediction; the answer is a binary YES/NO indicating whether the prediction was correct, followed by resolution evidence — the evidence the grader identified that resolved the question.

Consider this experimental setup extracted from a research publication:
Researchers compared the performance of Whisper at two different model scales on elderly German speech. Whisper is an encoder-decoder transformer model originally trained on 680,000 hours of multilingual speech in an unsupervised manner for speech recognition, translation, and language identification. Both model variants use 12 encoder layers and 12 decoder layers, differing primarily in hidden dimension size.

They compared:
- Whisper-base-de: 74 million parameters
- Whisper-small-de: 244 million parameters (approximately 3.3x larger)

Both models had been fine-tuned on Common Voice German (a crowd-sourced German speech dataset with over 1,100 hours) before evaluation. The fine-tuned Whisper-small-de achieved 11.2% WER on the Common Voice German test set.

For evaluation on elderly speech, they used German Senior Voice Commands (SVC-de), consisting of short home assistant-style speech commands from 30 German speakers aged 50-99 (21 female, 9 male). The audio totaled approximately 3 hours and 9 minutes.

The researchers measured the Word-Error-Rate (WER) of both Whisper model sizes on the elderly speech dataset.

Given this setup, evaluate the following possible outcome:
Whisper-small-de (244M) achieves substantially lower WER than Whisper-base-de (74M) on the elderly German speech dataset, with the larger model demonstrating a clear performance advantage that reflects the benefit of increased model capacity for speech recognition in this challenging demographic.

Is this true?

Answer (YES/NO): YES